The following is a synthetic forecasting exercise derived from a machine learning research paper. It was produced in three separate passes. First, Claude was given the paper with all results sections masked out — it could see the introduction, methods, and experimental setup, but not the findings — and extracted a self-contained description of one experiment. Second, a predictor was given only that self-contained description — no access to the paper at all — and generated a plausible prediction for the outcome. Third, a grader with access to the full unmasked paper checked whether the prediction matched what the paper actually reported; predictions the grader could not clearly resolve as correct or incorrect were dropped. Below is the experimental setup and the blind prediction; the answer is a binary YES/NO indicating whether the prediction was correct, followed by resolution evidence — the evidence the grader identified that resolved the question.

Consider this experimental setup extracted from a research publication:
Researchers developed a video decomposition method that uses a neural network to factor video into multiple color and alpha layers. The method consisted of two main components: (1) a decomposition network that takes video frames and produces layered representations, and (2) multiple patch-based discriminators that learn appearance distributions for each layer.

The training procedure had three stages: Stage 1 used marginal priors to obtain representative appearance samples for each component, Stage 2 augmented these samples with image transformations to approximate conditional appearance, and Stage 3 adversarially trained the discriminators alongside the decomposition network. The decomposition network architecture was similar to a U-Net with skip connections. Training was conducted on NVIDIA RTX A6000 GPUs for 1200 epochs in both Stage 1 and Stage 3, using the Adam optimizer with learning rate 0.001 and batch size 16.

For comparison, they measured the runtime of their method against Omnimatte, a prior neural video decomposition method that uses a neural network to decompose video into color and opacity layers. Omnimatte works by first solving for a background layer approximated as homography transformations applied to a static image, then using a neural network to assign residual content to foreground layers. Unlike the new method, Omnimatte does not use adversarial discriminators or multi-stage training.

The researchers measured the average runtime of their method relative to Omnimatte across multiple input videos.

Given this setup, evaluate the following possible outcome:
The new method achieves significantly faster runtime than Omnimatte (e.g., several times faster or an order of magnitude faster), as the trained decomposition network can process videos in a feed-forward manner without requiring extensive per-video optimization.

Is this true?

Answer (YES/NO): NO